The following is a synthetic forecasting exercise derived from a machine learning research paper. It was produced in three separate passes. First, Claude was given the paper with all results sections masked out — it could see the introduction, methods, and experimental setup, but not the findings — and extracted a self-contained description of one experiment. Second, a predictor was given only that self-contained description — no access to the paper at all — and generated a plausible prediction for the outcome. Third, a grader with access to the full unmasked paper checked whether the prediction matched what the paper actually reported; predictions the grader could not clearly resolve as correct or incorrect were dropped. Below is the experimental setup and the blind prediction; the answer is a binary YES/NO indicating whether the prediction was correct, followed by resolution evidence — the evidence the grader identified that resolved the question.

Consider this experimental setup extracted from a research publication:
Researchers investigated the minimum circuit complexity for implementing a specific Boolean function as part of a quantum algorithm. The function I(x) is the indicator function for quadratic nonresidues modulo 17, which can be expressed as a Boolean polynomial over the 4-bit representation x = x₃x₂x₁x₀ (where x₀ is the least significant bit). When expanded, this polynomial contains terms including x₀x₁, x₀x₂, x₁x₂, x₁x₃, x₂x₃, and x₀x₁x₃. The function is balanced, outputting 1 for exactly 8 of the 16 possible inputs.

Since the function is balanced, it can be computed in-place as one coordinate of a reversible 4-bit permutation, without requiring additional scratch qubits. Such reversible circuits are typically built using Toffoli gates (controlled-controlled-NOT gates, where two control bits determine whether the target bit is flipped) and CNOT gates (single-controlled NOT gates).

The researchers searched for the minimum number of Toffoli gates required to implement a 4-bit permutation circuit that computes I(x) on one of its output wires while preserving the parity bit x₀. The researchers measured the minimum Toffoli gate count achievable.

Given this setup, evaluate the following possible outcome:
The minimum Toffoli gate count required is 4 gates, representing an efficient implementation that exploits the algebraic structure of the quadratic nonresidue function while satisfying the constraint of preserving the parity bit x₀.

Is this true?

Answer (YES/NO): NO